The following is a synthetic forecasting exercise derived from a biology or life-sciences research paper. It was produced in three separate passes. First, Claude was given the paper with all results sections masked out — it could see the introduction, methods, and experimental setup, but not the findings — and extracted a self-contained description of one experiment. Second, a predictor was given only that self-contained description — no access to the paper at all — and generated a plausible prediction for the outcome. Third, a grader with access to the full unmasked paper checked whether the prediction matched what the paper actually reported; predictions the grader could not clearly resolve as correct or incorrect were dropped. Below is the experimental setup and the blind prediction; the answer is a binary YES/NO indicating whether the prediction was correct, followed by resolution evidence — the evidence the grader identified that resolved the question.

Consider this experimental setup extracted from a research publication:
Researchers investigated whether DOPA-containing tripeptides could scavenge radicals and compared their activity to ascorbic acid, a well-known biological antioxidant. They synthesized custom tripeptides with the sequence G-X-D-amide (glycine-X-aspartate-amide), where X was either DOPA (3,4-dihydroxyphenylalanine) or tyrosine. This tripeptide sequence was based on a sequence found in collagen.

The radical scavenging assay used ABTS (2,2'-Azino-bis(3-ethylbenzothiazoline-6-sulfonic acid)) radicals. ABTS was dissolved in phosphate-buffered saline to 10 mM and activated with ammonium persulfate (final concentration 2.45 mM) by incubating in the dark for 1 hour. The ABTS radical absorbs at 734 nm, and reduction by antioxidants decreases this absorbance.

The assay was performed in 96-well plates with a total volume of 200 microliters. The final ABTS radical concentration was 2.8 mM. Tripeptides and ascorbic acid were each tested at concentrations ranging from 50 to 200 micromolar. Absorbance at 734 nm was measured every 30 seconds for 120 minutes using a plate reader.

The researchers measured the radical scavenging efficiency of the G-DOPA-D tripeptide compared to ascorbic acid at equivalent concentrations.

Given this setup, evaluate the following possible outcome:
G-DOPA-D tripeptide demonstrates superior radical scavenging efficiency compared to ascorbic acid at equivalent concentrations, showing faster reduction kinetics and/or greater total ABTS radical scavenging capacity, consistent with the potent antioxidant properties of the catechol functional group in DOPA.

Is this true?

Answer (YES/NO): YES